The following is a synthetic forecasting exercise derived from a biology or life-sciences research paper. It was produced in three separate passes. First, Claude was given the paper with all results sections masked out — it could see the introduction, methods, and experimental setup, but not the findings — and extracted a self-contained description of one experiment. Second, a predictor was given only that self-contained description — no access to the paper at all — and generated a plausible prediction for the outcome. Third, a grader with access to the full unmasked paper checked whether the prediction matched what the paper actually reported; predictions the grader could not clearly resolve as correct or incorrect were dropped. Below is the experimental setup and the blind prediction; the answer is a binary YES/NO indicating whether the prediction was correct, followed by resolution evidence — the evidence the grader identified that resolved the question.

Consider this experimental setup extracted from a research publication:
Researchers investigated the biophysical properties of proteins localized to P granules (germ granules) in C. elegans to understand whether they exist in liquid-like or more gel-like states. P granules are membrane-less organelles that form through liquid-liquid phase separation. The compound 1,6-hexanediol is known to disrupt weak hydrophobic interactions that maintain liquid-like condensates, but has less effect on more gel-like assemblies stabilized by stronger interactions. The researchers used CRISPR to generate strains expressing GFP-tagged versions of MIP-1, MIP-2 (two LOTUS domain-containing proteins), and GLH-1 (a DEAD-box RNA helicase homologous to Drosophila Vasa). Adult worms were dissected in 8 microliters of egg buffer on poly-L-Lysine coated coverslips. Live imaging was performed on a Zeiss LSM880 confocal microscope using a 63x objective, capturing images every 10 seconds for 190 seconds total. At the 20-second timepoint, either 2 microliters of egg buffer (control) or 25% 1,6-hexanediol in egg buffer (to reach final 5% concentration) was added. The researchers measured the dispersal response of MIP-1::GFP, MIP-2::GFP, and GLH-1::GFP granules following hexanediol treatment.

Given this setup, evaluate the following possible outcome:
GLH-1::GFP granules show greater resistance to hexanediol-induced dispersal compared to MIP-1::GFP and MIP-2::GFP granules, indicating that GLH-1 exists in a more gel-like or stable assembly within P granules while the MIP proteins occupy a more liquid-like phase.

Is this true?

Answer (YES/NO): NO